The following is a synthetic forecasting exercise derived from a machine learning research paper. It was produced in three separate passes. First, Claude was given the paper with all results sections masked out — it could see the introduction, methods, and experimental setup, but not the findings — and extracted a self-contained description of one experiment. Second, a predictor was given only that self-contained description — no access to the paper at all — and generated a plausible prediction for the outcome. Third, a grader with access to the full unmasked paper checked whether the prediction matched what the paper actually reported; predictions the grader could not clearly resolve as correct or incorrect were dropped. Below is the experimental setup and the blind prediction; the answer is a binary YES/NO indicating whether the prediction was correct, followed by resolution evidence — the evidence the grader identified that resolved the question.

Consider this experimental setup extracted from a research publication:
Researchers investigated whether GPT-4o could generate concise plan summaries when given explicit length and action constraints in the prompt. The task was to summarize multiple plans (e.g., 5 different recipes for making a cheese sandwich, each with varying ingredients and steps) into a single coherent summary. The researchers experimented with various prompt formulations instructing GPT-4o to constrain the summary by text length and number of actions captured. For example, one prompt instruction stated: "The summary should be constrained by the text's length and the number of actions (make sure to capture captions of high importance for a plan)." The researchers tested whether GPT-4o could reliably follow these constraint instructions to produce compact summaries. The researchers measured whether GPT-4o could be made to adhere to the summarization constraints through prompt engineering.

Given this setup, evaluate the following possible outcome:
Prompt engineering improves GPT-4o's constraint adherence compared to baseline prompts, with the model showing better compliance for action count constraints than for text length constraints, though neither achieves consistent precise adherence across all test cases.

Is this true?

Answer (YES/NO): NO